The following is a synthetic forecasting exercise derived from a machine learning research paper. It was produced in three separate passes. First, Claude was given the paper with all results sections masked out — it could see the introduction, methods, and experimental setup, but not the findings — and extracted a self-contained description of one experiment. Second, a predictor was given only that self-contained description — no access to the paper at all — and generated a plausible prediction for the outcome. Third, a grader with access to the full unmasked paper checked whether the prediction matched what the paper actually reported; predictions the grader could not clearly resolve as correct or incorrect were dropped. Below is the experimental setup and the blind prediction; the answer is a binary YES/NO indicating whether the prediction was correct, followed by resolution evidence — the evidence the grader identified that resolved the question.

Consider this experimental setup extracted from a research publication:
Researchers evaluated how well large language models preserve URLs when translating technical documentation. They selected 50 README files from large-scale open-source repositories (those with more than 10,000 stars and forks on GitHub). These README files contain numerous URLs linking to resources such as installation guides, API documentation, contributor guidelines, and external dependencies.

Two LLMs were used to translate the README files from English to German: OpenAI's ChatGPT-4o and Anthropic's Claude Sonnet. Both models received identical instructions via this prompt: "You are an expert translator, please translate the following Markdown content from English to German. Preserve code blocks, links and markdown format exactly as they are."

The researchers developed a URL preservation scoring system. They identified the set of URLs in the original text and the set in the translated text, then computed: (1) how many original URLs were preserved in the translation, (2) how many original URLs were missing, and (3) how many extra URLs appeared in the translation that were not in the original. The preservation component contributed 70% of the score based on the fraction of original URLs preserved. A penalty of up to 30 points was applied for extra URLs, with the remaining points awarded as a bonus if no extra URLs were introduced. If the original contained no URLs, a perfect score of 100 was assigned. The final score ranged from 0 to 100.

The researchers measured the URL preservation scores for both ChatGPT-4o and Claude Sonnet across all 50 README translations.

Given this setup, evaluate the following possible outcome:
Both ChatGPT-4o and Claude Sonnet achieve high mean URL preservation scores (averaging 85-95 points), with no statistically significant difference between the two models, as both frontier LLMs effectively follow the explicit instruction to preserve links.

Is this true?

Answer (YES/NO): NO